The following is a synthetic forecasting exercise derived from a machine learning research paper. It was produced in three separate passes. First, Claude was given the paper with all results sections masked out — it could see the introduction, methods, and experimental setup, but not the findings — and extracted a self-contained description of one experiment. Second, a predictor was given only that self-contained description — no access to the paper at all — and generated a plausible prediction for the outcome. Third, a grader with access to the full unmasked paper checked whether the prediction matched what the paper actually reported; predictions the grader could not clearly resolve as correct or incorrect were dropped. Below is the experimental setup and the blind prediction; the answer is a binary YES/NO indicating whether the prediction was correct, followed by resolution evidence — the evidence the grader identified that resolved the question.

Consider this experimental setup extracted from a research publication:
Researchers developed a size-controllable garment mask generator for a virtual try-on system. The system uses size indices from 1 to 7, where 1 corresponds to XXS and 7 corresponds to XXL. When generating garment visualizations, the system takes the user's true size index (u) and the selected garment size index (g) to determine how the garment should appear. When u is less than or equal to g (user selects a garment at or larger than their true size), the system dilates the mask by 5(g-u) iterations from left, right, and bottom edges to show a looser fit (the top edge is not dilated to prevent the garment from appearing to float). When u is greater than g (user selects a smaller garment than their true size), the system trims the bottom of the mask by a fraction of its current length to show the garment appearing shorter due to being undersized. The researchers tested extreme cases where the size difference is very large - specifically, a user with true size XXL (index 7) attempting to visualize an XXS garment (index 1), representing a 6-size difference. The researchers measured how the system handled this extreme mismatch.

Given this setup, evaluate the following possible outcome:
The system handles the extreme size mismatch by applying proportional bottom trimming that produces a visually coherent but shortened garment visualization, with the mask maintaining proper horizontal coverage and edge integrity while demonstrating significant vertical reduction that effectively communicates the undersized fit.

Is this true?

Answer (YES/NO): NO